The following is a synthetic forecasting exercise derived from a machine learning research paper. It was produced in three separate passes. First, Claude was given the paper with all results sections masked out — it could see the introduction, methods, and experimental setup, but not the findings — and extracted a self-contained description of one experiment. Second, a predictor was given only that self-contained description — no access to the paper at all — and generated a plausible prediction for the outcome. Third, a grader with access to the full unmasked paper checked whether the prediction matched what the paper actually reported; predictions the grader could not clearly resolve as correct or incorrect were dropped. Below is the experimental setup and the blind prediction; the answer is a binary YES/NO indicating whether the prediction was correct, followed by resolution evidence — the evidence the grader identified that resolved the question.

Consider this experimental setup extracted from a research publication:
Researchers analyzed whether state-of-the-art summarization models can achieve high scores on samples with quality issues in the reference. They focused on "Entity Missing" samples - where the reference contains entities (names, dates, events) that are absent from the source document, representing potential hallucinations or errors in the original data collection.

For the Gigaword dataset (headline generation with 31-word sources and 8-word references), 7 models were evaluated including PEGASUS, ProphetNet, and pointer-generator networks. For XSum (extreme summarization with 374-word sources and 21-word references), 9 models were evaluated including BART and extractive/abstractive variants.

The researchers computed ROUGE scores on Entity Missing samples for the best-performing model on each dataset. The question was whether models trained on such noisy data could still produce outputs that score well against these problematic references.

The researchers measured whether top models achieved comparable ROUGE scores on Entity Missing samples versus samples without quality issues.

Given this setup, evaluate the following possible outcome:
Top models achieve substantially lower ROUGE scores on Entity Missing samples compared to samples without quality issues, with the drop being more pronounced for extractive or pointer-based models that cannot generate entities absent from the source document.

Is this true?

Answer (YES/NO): NO